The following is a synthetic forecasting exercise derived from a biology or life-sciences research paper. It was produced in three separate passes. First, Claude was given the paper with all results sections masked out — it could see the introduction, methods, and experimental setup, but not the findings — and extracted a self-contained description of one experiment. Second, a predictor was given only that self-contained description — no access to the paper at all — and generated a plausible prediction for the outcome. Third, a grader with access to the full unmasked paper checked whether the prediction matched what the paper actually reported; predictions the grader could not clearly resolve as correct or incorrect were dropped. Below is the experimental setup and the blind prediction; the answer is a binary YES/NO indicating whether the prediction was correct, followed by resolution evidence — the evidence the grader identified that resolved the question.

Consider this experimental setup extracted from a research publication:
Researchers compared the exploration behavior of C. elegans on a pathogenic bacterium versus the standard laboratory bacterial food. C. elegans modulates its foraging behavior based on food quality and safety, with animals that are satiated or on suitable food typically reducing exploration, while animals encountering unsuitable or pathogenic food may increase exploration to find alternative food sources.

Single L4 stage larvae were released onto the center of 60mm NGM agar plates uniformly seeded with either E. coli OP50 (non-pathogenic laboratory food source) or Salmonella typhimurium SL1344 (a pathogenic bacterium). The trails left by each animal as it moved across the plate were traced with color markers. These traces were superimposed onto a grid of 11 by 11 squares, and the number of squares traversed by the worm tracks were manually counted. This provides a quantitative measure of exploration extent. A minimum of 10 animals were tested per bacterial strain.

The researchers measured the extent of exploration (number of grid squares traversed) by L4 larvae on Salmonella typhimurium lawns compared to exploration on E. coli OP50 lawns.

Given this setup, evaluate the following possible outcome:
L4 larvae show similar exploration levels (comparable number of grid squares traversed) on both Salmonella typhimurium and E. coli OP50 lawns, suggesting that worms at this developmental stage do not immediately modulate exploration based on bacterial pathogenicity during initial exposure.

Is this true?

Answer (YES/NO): NO